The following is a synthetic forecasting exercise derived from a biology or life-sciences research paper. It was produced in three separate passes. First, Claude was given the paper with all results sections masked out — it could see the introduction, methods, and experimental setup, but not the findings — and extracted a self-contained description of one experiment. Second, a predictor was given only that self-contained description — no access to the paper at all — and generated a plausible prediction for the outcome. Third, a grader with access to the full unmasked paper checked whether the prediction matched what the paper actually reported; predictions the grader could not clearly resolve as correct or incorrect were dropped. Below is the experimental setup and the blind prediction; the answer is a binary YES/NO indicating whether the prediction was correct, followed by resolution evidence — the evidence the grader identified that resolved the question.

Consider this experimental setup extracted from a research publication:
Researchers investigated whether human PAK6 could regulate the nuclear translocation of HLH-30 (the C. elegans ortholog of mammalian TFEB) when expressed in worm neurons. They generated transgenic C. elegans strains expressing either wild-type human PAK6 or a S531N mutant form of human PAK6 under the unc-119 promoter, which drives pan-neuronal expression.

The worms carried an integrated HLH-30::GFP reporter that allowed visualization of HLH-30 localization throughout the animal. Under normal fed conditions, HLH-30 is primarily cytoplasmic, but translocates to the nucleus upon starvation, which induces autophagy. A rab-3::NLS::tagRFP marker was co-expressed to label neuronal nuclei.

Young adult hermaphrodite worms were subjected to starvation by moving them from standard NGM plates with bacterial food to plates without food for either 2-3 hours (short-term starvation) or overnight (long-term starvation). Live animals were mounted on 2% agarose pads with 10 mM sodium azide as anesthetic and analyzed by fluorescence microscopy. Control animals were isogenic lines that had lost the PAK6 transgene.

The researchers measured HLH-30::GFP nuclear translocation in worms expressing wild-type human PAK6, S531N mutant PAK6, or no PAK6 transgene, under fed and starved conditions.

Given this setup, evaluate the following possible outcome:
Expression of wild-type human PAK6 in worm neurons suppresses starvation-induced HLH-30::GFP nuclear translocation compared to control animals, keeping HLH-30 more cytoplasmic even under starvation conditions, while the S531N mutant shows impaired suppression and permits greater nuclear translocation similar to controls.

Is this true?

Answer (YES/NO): NO